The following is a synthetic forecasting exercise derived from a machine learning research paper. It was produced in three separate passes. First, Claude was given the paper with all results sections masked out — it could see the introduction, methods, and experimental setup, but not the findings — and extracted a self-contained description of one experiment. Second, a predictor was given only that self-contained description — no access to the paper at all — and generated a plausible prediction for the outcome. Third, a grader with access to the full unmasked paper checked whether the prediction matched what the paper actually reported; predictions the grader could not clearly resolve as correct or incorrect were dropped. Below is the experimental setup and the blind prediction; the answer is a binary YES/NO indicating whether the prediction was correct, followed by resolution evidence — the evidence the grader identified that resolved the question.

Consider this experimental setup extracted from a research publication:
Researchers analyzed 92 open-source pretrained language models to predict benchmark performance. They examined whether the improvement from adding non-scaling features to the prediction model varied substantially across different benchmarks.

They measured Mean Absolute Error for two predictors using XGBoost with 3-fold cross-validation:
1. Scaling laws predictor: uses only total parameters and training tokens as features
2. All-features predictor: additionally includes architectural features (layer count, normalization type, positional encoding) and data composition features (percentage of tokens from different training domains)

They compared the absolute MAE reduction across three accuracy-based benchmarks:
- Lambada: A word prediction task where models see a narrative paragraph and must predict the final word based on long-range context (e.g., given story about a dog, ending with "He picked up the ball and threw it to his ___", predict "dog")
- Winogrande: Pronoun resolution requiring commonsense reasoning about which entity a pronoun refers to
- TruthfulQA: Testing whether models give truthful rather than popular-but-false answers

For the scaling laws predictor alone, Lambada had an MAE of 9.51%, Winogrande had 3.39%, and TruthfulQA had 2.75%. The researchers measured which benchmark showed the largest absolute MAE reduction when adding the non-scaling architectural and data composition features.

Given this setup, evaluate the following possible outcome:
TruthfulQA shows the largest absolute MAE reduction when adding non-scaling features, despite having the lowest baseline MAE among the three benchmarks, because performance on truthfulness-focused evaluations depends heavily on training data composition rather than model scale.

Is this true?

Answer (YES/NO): NO